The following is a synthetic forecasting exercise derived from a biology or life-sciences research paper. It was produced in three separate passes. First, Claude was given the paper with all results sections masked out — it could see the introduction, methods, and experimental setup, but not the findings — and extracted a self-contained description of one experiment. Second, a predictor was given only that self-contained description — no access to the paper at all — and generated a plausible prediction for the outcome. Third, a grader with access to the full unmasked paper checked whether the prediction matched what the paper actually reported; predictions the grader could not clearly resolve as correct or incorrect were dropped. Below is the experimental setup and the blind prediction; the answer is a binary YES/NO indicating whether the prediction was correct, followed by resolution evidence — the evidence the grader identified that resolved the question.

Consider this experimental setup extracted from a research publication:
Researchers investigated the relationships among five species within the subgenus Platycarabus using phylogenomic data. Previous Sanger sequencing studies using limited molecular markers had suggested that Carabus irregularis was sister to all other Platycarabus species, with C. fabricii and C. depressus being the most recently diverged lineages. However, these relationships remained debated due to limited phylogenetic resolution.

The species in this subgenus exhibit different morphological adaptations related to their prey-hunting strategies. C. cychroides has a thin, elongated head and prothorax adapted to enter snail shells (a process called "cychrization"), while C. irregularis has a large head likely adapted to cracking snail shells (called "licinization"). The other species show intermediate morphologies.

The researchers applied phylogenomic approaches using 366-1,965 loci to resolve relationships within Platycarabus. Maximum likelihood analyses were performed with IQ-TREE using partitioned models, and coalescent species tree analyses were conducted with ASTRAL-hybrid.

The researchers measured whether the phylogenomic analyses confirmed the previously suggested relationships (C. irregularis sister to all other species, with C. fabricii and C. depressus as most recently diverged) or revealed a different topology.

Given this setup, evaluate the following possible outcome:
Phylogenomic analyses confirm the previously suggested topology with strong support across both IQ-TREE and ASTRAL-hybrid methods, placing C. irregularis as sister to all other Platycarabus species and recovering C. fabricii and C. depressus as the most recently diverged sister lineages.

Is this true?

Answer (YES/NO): NO